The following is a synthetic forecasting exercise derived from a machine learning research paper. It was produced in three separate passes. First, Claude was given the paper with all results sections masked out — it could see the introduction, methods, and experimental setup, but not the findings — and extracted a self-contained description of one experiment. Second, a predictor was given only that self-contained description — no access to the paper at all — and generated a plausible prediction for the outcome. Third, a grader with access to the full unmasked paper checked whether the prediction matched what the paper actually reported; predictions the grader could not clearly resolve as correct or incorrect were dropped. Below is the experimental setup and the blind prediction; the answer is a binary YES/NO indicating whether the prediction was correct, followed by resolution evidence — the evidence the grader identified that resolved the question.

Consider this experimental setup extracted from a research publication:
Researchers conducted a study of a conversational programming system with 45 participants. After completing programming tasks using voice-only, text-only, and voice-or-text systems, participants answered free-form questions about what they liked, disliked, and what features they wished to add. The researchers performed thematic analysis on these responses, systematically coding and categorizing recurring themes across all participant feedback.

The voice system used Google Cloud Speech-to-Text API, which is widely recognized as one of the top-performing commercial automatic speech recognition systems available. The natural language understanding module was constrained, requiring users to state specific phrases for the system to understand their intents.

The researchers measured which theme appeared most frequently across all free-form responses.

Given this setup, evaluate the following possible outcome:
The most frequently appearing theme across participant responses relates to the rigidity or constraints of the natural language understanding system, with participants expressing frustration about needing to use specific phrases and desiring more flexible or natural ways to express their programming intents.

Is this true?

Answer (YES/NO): NO